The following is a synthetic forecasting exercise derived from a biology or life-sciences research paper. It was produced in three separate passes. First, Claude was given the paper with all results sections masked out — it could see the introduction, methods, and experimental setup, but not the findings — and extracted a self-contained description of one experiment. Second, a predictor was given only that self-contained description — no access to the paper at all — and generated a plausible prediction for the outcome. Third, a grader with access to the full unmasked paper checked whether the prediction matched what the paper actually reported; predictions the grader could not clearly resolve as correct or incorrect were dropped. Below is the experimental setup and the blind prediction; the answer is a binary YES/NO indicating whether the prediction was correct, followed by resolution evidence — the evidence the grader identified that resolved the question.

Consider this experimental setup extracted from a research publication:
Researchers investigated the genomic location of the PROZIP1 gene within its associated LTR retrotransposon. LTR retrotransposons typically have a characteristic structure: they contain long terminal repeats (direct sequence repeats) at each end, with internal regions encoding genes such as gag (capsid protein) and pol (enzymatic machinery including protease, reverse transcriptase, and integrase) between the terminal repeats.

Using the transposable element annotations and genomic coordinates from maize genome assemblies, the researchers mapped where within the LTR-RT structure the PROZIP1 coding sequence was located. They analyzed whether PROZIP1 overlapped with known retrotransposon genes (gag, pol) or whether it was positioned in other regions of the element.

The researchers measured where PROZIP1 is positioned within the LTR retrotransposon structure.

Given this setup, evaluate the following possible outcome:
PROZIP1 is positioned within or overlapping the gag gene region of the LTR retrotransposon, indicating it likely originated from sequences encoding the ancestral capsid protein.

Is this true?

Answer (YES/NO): NO